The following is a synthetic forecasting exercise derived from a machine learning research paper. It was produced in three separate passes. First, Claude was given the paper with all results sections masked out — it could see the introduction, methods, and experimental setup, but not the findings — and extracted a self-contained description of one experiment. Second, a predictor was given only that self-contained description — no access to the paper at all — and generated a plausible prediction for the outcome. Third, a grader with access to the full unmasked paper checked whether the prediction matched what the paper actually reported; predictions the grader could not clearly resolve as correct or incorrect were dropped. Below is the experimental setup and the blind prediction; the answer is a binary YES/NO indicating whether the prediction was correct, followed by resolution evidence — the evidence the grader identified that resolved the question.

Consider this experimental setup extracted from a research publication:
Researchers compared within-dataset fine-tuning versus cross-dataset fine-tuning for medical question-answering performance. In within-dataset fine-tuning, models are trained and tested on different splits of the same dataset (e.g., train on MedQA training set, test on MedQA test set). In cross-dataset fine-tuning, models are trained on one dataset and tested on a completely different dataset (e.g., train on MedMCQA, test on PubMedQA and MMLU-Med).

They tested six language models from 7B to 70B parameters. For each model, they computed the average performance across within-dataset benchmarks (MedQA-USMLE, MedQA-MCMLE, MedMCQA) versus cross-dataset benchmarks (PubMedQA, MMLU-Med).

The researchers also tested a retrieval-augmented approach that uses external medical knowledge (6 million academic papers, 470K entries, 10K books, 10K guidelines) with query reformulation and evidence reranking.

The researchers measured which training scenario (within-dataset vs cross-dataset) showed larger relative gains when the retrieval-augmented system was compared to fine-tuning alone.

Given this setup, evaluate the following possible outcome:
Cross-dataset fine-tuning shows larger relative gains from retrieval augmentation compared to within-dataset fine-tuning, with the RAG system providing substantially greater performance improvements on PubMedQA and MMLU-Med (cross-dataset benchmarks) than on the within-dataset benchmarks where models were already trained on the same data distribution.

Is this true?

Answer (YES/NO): YES